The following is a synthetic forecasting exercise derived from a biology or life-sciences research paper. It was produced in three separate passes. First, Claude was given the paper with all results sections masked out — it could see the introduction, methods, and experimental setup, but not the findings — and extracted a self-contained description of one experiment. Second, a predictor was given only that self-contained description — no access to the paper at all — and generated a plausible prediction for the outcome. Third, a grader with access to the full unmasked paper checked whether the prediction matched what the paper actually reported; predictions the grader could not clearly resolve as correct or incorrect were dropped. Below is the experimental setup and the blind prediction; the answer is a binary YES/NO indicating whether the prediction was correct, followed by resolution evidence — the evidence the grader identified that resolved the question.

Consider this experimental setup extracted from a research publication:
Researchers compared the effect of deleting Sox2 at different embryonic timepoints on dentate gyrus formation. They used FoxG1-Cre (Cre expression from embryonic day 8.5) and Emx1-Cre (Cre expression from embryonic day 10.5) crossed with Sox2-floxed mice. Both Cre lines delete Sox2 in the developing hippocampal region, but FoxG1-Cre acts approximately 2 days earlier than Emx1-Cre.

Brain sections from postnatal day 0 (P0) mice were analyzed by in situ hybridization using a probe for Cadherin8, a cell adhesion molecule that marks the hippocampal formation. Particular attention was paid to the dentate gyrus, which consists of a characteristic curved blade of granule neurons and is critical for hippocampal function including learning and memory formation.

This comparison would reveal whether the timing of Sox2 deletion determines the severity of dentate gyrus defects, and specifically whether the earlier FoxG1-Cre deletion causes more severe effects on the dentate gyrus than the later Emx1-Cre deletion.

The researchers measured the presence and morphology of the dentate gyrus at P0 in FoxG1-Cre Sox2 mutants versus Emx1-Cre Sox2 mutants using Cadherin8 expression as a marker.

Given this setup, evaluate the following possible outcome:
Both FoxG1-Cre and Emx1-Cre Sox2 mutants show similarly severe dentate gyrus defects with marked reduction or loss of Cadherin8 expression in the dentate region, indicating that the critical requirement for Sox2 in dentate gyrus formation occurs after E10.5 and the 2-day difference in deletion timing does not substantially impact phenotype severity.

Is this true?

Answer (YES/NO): NO